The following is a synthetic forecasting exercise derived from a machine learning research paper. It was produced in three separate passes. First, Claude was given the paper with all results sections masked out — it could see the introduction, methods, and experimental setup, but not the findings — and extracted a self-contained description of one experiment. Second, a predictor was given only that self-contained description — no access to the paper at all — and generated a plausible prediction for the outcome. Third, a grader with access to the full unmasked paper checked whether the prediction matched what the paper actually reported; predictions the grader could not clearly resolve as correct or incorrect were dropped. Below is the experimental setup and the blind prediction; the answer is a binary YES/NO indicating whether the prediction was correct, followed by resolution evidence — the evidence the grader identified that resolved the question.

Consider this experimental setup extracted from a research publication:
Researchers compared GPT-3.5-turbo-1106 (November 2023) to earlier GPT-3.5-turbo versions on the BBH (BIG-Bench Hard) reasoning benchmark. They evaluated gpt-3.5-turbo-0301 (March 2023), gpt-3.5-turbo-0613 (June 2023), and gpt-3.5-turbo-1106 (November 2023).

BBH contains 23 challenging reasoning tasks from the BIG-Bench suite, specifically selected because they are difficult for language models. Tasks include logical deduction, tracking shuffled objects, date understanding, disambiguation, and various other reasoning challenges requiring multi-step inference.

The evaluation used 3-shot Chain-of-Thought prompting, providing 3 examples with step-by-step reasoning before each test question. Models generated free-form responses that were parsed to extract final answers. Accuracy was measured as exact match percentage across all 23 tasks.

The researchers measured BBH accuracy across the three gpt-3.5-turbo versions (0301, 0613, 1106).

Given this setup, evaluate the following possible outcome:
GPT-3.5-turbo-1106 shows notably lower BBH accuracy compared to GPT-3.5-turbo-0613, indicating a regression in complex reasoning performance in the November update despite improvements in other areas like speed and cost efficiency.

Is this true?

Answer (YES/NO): YES